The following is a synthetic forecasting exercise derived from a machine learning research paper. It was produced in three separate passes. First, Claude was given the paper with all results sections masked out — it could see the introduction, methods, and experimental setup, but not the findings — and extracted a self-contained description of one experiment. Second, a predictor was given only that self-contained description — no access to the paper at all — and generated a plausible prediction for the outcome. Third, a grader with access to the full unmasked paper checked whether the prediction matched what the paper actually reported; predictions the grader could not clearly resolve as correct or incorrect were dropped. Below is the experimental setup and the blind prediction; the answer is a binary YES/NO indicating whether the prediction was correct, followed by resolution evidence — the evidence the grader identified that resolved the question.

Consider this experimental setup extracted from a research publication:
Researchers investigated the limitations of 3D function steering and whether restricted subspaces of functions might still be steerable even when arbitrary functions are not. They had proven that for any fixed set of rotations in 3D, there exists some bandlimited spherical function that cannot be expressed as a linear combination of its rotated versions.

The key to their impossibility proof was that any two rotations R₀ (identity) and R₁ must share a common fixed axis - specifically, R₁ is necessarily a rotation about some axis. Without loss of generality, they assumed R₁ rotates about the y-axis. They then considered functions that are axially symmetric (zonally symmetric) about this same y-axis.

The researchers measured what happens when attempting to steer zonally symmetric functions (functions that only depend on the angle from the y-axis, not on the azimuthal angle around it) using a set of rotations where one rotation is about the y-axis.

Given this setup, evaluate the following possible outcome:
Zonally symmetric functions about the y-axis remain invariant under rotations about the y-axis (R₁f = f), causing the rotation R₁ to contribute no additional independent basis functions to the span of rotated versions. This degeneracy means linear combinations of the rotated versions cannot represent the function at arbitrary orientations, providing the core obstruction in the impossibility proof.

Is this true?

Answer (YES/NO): YES